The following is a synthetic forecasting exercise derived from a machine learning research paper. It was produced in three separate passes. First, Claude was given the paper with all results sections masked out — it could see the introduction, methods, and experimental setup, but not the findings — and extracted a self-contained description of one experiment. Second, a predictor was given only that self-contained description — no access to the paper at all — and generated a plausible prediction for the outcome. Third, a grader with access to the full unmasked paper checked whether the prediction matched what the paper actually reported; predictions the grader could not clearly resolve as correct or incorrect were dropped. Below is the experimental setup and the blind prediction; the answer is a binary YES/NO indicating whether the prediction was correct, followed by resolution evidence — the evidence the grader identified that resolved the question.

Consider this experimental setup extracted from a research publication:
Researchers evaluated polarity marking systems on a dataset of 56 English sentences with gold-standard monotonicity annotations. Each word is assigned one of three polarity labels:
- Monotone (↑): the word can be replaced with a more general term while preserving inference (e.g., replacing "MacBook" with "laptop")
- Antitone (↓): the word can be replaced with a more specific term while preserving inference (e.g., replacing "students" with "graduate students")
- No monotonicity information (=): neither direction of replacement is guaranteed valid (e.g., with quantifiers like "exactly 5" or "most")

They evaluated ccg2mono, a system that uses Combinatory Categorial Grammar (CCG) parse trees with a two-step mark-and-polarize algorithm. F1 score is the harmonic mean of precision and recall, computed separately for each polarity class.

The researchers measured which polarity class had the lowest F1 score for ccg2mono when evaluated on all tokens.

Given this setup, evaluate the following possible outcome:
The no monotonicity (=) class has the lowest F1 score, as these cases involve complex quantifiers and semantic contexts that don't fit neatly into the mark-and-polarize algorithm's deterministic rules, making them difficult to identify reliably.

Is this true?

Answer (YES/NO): YES